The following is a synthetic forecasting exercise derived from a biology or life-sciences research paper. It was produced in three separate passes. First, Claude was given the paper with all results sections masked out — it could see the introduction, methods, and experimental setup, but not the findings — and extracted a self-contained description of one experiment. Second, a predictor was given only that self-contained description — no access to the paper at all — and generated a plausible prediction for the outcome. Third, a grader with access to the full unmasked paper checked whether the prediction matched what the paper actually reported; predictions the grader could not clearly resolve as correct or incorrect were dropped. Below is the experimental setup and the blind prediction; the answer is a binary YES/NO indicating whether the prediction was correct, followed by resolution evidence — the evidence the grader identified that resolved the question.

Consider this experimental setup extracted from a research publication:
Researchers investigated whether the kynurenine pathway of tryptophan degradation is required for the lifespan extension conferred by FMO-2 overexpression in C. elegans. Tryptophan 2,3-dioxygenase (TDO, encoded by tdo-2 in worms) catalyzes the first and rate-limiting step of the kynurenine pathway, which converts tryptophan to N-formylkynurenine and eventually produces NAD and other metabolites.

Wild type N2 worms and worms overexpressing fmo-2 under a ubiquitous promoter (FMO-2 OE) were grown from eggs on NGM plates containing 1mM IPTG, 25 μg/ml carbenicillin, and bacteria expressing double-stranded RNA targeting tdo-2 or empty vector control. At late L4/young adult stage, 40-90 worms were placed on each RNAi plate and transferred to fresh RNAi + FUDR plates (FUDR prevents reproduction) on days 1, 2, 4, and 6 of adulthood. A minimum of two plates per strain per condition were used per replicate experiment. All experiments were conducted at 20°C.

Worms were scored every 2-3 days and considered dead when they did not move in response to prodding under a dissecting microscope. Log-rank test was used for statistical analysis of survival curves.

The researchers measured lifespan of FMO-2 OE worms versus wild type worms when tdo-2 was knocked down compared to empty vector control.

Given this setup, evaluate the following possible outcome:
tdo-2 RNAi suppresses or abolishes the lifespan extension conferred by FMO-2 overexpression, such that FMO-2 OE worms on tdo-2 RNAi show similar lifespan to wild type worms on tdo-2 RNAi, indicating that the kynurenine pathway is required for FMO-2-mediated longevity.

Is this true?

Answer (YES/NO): NO